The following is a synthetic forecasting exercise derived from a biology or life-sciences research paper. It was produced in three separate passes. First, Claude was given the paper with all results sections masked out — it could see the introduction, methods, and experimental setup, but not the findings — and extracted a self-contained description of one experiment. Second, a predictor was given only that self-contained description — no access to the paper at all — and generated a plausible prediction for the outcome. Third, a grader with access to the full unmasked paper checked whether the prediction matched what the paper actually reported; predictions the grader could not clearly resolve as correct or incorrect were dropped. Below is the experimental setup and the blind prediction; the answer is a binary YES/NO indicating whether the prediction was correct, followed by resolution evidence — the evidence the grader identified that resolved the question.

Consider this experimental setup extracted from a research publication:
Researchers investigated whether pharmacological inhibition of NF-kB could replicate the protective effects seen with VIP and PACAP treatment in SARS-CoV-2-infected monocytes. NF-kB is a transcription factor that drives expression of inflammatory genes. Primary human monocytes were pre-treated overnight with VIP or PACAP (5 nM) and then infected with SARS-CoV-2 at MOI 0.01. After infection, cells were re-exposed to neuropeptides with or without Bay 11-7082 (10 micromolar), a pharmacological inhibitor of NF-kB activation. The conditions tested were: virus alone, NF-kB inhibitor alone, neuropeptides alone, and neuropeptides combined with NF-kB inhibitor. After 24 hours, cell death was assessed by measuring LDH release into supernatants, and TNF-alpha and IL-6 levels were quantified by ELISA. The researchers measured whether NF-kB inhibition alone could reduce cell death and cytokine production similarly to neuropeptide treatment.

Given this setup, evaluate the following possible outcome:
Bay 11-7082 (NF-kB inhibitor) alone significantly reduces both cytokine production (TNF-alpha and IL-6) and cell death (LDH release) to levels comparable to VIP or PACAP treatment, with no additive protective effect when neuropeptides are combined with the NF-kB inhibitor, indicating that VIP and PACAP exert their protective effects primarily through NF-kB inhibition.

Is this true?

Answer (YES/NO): NO